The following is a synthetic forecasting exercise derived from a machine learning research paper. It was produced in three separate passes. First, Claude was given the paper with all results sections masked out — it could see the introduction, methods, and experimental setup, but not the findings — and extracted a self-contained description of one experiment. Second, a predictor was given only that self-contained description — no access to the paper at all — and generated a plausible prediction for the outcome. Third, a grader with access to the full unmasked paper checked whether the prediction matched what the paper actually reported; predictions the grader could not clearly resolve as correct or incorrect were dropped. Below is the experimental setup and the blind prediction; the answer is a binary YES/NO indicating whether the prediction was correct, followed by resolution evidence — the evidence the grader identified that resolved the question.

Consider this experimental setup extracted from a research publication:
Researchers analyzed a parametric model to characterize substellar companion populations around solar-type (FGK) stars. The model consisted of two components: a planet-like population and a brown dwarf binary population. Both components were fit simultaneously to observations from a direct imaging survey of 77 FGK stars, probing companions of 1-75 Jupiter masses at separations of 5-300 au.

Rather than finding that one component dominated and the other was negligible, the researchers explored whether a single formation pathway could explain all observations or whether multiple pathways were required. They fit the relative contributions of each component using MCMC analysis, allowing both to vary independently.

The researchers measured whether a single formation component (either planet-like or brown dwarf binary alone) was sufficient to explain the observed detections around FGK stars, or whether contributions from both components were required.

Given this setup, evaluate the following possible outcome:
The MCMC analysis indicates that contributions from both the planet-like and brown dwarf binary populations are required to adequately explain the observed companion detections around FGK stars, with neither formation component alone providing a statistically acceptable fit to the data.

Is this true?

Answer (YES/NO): YES